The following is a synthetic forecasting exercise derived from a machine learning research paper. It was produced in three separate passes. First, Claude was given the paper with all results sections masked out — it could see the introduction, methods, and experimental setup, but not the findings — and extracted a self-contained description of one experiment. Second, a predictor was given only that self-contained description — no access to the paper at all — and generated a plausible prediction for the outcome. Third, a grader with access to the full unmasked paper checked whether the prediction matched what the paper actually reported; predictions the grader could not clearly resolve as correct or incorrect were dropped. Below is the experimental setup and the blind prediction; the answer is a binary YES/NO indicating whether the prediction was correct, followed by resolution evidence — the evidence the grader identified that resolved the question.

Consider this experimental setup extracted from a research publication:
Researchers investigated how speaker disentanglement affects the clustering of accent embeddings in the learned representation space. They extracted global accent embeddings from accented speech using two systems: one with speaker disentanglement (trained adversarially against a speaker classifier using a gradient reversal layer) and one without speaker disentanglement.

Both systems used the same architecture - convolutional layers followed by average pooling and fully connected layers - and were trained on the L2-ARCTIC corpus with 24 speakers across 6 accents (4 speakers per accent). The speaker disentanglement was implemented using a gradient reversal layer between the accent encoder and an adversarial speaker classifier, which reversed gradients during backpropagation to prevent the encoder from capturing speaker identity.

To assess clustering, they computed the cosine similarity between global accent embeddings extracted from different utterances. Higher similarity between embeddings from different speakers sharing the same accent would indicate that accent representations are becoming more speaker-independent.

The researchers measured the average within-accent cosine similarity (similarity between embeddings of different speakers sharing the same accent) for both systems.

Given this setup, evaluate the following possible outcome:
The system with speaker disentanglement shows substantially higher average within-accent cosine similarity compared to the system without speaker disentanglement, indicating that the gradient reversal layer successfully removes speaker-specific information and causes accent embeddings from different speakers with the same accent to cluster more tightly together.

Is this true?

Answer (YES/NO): YES